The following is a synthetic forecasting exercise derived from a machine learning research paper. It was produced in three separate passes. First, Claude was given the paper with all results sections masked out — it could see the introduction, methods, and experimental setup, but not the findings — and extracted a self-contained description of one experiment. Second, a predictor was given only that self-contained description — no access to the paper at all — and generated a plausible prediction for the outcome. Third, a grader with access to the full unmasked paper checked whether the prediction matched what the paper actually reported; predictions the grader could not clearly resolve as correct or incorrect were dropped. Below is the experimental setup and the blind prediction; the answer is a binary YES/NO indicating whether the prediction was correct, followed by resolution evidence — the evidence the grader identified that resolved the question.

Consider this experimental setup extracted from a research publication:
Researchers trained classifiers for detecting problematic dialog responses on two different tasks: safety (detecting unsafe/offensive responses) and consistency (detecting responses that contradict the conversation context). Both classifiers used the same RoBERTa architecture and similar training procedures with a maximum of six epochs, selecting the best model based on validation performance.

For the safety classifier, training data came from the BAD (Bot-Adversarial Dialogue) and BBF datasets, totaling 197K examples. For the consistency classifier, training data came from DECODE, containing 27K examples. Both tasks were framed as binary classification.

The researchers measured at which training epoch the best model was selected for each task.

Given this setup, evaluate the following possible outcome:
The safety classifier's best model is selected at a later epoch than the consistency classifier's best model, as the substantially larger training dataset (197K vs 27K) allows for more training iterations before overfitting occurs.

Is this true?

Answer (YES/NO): NO